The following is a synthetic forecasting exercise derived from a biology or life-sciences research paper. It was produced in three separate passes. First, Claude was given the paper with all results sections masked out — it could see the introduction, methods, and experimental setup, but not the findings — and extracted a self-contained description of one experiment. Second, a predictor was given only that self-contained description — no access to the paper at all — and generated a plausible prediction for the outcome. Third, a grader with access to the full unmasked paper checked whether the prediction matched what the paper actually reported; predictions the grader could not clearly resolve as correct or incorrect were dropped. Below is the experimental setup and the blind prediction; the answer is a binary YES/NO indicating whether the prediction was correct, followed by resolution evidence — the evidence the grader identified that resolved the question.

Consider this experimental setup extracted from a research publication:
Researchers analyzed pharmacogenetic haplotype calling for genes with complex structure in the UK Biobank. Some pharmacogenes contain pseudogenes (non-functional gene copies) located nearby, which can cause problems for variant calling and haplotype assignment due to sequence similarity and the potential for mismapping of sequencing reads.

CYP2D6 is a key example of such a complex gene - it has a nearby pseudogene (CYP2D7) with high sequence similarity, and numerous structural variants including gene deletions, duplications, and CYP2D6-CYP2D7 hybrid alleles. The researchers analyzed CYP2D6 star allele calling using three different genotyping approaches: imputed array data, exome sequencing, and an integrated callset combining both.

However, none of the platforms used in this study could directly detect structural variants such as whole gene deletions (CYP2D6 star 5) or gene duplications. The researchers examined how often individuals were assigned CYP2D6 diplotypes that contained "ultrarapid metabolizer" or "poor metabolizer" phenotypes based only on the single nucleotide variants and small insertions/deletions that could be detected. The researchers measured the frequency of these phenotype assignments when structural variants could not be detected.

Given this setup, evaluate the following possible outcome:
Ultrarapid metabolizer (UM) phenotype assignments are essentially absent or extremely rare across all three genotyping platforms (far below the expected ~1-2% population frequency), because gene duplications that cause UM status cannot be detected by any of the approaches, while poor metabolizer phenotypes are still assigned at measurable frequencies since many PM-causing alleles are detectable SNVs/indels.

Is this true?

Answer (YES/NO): YES